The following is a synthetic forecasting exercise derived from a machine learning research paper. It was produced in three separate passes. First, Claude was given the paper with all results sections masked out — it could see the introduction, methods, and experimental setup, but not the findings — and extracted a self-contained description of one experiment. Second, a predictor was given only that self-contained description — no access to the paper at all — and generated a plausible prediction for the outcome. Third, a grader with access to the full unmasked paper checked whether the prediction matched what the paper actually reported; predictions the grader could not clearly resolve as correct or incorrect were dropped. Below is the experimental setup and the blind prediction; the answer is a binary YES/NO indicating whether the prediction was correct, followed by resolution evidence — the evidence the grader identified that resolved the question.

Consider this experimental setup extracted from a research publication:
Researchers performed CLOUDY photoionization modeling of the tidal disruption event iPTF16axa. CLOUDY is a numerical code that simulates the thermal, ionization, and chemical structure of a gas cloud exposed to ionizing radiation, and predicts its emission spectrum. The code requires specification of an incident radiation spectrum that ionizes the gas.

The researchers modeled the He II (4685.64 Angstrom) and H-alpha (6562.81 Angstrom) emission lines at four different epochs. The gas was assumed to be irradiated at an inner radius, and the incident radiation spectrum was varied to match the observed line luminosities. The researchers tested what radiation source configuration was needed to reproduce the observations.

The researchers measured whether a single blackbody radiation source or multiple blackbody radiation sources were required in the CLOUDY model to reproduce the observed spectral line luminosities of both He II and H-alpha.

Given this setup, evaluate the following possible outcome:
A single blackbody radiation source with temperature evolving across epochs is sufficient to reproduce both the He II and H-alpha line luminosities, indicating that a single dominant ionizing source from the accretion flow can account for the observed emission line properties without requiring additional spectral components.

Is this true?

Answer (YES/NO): NO